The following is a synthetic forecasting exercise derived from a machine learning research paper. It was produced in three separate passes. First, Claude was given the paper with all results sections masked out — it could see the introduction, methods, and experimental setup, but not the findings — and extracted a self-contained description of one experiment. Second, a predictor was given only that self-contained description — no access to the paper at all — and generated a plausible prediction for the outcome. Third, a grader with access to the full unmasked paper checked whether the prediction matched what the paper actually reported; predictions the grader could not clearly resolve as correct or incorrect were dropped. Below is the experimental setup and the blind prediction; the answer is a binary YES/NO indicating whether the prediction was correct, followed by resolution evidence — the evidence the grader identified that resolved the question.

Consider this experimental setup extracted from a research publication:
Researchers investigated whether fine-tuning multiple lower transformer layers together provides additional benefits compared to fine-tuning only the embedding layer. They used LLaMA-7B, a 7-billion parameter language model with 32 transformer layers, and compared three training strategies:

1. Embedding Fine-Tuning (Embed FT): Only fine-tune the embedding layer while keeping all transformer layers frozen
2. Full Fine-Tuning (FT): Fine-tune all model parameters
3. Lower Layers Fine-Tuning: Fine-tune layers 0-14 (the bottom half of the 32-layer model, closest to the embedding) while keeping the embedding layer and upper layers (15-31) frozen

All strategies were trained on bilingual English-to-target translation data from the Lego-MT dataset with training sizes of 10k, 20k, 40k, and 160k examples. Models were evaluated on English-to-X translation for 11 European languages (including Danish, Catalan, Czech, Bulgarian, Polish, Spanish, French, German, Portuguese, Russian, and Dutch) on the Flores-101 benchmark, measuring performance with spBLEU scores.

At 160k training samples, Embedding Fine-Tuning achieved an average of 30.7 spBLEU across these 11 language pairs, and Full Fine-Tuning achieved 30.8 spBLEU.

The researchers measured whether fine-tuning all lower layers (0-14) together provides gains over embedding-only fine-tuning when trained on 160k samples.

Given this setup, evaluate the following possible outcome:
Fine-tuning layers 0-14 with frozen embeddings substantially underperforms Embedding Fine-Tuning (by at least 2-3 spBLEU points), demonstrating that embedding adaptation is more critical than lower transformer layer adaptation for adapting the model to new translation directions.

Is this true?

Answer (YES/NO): NO